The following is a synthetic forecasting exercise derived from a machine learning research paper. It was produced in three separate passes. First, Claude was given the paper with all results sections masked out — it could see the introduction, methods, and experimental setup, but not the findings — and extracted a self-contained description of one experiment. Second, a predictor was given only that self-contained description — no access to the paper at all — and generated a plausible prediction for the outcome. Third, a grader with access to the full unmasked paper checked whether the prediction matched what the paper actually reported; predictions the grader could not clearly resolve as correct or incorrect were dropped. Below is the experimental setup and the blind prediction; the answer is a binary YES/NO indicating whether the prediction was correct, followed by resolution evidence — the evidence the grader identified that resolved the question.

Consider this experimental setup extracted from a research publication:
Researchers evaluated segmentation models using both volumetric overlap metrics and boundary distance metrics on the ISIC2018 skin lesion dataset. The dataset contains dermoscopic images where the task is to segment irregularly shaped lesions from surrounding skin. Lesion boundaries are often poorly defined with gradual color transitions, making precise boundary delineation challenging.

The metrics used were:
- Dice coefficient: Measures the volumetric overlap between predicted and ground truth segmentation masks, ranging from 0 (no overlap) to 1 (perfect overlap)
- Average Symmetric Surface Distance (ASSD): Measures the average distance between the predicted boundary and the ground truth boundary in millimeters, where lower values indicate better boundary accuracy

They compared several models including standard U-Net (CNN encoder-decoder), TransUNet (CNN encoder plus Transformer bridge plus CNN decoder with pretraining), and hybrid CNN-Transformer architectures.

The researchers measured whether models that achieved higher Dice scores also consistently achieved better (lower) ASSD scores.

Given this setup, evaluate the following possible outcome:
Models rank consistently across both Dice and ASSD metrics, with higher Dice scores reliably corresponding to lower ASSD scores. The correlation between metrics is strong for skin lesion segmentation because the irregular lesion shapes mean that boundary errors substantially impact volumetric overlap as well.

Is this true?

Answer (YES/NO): YES